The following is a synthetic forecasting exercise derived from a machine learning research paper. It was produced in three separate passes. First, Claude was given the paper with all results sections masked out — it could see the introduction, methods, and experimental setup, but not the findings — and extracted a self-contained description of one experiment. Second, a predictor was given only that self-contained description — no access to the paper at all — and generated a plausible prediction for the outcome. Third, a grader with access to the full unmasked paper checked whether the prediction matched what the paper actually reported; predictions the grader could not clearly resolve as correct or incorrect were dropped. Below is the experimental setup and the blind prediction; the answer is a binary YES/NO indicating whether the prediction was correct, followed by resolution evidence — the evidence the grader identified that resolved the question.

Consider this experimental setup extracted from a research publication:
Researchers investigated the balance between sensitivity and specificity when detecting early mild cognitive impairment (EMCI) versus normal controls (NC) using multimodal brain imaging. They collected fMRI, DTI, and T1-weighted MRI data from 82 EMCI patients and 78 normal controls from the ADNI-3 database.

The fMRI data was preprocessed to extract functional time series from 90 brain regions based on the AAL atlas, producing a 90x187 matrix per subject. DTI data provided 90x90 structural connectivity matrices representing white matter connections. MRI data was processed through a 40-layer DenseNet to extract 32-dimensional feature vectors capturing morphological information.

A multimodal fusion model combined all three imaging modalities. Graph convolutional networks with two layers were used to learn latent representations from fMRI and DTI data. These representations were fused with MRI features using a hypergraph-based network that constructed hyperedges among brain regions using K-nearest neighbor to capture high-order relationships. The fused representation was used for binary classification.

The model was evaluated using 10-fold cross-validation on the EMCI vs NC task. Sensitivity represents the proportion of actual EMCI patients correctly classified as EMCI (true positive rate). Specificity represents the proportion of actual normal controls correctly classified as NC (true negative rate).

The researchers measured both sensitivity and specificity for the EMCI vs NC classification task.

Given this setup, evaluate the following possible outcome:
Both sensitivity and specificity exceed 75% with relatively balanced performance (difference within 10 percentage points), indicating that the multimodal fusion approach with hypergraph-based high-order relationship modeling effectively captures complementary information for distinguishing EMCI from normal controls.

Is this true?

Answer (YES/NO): NO